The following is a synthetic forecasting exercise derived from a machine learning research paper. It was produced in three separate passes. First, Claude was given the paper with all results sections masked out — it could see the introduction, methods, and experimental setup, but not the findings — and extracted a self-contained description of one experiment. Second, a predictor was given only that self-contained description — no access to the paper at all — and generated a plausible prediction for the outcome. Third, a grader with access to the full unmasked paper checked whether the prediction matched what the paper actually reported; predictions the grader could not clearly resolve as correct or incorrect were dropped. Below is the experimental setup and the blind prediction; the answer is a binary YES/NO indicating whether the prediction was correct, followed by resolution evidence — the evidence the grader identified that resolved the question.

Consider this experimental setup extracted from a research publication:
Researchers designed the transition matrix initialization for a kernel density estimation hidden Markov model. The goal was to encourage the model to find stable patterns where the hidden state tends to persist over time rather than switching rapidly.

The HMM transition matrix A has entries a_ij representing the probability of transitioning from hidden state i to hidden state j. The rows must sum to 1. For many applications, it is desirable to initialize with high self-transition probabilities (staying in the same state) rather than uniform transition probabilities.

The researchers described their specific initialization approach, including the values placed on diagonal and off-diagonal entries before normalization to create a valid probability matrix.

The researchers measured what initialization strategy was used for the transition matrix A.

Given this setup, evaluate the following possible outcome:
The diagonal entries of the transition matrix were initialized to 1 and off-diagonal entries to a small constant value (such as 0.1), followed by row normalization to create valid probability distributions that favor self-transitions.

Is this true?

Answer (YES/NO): NO